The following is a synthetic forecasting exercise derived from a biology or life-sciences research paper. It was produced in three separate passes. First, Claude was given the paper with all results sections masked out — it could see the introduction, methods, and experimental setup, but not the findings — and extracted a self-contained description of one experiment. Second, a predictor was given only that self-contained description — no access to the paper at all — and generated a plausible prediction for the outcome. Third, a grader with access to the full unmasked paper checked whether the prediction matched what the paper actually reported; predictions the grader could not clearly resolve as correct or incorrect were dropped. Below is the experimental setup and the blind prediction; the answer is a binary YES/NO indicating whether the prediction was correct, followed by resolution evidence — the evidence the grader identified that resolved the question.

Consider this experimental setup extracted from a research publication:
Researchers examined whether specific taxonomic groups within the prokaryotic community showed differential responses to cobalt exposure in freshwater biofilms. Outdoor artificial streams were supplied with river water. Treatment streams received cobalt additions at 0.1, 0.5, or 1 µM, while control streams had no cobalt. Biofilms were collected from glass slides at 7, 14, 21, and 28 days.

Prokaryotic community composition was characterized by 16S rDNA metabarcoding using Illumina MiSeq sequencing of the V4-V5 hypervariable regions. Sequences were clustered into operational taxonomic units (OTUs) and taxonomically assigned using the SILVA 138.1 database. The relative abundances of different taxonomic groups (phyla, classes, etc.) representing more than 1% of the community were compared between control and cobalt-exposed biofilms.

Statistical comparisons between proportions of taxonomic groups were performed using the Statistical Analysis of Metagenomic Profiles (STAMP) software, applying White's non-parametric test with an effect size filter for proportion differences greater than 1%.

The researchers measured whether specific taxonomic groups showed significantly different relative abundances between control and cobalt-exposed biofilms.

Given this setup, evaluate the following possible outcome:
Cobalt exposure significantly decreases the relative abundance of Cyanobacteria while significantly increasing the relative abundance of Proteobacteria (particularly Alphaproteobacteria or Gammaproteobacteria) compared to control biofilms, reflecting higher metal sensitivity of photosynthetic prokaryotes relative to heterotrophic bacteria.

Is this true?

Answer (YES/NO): NO